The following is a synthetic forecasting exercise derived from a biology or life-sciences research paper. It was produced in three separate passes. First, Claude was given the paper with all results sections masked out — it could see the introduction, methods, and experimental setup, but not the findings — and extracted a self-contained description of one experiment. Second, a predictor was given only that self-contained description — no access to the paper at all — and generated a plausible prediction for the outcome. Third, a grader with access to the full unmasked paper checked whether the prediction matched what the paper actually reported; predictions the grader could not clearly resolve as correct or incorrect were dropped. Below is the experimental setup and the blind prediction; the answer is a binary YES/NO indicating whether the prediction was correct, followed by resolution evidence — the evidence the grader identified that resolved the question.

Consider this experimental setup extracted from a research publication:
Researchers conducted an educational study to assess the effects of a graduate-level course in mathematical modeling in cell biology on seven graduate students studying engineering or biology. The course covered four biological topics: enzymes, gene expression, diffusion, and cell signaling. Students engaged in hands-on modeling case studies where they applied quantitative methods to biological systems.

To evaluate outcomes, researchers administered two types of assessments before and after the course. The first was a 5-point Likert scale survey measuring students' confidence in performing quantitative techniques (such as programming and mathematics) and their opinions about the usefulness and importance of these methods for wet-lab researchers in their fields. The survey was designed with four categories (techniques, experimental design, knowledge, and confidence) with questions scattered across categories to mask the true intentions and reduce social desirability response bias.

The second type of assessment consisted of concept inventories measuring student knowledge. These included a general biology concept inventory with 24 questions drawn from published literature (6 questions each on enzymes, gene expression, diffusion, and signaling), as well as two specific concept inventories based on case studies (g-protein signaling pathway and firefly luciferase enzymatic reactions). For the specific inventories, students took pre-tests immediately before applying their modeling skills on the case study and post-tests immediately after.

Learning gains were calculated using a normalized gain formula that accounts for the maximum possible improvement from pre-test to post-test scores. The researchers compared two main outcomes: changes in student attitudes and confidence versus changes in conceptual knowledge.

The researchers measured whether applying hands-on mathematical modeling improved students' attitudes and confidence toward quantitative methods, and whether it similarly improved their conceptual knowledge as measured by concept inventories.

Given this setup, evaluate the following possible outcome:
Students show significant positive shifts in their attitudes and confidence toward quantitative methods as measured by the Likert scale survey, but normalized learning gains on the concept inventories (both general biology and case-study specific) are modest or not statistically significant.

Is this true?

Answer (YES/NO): YES